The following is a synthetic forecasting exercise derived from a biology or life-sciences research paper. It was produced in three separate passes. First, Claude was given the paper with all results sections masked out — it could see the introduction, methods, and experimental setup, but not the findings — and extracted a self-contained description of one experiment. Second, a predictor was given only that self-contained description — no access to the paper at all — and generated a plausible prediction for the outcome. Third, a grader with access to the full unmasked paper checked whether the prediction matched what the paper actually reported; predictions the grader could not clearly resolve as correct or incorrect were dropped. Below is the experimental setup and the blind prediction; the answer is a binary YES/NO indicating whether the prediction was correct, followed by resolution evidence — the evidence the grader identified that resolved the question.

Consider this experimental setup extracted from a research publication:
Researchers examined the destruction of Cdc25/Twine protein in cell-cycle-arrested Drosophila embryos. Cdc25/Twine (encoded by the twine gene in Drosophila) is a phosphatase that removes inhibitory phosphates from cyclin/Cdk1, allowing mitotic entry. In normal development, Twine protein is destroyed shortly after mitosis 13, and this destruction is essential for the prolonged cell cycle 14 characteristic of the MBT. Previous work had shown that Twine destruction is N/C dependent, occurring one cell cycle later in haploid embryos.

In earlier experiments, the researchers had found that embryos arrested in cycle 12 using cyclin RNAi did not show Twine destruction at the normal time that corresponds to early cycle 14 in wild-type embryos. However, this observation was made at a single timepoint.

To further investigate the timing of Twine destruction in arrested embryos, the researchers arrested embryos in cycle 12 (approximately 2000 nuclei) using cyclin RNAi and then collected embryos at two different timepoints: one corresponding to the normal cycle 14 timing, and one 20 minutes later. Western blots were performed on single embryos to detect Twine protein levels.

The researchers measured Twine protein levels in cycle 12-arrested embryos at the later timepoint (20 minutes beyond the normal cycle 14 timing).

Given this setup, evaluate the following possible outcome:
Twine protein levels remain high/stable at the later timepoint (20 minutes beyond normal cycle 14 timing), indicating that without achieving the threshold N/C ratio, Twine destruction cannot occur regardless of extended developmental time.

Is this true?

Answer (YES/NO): NO